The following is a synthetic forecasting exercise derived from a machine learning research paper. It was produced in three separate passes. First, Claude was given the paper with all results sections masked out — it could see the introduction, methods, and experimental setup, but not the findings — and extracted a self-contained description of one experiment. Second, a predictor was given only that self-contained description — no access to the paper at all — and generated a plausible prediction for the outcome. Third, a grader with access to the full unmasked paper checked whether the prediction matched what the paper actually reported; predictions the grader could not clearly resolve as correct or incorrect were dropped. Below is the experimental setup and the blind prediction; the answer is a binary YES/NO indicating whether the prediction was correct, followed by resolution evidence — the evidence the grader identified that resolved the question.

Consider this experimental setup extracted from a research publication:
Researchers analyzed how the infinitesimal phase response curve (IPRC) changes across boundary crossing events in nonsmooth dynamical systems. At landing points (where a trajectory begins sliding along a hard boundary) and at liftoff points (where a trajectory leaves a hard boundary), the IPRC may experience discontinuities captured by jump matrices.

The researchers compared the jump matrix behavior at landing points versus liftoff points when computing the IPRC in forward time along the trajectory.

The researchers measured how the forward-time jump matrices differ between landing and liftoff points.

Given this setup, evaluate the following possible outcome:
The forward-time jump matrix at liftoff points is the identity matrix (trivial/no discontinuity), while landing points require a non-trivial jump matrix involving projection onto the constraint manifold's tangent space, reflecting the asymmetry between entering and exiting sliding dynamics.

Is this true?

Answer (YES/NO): NO